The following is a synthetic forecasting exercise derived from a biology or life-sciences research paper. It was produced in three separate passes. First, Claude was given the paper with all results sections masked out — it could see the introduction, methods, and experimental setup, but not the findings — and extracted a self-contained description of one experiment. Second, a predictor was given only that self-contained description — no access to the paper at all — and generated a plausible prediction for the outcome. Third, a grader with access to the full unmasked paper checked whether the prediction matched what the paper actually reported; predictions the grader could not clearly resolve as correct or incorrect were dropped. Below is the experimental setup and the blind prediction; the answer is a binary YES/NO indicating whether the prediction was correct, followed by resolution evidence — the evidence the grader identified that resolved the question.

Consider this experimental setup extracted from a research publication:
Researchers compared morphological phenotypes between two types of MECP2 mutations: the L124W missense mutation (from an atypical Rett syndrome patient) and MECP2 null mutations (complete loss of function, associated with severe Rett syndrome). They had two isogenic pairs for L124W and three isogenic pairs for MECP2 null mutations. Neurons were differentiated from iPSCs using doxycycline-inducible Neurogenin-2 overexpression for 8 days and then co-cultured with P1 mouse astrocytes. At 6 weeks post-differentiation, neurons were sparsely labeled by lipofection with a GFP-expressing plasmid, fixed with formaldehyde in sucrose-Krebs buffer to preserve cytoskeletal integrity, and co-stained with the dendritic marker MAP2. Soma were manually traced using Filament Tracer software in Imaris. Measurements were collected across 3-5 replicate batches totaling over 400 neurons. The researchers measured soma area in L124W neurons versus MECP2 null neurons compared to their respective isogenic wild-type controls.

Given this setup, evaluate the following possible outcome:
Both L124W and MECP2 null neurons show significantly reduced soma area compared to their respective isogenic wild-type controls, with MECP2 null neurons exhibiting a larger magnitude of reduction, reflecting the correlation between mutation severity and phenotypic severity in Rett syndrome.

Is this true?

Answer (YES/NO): NO